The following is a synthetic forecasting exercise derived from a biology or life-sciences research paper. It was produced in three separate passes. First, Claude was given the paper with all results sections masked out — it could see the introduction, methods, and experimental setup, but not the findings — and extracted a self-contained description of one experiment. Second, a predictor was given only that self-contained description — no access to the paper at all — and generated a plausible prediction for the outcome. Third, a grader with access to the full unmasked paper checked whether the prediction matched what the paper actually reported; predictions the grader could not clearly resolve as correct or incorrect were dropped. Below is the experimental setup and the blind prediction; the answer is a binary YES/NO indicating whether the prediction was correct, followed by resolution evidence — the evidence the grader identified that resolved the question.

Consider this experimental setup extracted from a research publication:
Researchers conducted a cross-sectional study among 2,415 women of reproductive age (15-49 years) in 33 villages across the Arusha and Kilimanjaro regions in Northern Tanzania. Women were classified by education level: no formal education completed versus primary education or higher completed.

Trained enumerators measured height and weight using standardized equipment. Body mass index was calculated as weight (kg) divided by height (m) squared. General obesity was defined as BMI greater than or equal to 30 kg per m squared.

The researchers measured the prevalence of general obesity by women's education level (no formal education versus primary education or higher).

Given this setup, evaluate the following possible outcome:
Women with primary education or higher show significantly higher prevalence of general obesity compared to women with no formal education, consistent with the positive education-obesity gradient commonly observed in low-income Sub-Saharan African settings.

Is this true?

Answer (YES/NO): YES